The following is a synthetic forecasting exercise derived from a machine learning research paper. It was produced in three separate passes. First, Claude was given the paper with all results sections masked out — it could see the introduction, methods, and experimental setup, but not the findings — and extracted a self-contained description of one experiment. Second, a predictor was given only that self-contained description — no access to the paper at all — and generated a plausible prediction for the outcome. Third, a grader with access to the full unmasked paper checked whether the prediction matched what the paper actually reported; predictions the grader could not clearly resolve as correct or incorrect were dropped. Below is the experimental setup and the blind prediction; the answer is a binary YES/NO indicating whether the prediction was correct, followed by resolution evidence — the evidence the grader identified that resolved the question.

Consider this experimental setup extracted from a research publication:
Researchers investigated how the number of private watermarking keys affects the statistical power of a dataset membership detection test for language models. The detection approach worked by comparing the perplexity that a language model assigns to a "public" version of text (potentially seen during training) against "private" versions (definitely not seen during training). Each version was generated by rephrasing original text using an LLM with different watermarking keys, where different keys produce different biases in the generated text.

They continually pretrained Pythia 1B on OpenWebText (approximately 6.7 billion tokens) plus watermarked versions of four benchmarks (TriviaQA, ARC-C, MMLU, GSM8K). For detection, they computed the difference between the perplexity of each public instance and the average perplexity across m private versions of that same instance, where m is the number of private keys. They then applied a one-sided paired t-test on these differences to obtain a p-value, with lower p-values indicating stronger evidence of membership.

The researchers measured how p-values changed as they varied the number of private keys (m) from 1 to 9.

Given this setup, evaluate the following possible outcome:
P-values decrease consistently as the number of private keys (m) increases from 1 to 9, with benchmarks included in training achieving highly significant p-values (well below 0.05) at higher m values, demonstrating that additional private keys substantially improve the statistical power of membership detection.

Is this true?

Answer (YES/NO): NO